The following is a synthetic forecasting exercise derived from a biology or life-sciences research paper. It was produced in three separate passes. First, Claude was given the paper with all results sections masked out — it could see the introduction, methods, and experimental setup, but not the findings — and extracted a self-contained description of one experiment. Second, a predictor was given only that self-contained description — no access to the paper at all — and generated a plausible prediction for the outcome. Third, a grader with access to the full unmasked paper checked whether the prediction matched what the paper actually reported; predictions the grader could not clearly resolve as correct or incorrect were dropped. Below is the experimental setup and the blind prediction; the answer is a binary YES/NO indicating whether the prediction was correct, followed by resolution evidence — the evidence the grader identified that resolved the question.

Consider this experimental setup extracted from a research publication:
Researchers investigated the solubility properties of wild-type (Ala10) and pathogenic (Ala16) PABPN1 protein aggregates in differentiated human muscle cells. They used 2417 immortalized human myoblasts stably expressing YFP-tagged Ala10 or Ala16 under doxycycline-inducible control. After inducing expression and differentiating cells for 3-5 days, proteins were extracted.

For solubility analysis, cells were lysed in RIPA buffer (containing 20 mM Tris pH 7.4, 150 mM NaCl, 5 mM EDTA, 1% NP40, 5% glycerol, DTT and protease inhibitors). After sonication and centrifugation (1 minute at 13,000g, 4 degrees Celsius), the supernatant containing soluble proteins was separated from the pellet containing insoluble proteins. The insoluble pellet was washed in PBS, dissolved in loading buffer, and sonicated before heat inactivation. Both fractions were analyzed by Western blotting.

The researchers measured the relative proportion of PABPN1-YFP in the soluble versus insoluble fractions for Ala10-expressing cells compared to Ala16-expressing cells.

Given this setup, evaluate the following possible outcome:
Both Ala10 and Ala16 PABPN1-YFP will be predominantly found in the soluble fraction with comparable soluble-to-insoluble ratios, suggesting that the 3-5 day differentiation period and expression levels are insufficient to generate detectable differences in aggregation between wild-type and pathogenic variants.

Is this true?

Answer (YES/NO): NO